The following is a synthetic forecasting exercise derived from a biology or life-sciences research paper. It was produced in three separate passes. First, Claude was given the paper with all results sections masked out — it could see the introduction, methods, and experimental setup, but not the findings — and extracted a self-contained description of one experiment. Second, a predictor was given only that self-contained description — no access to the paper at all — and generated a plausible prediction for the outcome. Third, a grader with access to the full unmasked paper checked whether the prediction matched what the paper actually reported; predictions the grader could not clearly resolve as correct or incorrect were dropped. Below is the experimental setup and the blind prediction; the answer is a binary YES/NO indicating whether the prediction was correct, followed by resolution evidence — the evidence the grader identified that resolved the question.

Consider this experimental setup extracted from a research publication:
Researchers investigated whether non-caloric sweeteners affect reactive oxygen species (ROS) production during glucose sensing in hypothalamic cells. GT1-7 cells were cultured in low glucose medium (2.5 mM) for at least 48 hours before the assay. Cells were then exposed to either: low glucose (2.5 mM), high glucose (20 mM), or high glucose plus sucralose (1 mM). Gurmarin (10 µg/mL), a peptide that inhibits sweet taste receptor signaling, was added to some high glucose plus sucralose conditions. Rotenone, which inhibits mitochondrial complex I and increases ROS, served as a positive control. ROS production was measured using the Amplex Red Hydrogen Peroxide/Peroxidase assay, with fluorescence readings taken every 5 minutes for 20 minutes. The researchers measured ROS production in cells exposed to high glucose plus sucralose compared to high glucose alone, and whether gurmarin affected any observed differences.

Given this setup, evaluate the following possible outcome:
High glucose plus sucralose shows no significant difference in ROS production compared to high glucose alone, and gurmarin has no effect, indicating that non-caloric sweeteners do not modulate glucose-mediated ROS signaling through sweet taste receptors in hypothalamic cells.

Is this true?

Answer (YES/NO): NO